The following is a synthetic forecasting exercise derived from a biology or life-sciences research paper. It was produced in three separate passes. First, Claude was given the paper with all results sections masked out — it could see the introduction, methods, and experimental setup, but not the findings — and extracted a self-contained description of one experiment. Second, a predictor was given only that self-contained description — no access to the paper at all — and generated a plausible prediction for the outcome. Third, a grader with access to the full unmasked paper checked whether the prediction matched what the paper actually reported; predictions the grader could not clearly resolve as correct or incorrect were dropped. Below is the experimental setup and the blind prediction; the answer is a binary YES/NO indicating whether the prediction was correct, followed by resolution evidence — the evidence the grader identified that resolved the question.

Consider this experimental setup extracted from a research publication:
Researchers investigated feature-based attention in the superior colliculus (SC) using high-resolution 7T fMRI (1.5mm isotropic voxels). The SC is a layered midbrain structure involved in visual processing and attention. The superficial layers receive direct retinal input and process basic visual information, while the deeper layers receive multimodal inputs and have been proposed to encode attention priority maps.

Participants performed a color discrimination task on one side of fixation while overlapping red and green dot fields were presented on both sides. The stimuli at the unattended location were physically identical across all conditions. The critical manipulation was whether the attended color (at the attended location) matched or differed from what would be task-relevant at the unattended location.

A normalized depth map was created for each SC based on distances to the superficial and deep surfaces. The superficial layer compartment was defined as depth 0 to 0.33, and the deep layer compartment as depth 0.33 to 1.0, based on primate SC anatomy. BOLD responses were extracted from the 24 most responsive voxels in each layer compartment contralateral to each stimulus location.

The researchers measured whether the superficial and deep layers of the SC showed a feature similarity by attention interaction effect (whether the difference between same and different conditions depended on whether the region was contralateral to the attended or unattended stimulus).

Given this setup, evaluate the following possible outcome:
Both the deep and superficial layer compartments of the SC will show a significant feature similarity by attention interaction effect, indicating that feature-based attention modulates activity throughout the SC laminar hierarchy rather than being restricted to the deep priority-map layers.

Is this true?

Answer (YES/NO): NO